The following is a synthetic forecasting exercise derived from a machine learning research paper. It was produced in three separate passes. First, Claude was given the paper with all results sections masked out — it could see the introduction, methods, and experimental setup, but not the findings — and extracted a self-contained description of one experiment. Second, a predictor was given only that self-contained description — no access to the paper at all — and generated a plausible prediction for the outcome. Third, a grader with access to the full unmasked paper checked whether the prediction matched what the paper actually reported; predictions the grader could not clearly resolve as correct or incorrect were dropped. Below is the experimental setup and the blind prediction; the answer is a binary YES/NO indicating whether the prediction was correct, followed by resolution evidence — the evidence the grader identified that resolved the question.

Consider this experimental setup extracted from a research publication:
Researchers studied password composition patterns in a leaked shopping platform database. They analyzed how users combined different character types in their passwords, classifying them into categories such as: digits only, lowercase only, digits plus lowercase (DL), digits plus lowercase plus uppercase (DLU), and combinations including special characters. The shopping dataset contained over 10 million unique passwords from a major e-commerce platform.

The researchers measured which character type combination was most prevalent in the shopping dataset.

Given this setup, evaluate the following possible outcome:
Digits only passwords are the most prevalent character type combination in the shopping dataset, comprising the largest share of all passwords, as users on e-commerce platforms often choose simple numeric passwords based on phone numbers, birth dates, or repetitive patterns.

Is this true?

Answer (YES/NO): NO